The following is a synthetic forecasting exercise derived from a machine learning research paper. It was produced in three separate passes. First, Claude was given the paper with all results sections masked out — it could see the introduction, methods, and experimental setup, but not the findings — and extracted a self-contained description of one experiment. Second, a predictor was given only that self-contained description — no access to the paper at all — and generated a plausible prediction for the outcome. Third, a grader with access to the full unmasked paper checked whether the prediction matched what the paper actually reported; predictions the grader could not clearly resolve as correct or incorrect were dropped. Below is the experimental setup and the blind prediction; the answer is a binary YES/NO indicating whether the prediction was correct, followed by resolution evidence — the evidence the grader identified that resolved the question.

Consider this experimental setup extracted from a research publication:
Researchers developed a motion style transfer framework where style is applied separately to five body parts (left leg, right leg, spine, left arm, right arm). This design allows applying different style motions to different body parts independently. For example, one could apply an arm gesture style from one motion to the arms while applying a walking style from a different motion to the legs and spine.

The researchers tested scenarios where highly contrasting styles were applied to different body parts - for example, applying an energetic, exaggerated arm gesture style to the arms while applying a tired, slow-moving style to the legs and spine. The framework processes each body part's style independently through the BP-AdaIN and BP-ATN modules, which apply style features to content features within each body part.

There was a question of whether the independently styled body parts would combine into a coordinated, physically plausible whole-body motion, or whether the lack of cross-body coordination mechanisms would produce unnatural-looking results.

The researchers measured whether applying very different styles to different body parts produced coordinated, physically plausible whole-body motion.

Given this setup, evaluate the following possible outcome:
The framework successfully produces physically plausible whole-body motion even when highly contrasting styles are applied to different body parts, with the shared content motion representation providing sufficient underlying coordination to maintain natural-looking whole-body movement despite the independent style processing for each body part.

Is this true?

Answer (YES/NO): NO